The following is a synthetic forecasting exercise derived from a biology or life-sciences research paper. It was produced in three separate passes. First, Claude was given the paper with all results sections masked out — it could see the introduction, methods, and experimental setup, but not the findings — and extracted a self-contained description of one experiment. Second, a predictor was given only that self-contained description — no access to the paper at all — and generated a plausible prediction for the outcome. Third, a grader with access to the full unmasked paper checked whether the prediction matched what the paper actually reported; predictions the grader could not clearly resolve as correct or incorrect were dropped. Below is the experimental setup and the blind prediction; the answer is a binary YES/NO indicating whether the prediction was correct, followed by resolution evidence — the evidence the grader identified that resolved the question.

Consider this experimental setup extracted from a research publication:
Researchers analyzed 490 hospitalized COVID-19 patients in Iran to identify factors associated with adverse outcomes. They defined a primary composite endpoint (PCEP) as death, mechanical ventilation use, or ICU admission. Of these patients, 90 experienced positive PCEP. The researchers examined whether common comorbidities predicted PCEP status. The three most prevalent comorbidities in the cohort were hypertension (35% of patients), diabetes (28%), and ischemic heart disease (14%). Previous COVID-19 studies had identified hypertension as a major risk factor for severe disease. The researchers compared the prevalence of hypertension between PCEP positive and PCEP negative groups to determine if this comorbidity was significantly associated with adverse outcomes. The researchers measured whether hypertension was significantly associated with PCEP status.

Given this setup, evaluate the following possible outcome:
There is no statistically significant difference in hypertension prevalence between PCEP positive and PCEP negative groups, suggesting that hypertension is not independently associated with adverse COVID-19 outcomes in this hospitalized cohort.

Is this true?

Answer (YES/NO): YES